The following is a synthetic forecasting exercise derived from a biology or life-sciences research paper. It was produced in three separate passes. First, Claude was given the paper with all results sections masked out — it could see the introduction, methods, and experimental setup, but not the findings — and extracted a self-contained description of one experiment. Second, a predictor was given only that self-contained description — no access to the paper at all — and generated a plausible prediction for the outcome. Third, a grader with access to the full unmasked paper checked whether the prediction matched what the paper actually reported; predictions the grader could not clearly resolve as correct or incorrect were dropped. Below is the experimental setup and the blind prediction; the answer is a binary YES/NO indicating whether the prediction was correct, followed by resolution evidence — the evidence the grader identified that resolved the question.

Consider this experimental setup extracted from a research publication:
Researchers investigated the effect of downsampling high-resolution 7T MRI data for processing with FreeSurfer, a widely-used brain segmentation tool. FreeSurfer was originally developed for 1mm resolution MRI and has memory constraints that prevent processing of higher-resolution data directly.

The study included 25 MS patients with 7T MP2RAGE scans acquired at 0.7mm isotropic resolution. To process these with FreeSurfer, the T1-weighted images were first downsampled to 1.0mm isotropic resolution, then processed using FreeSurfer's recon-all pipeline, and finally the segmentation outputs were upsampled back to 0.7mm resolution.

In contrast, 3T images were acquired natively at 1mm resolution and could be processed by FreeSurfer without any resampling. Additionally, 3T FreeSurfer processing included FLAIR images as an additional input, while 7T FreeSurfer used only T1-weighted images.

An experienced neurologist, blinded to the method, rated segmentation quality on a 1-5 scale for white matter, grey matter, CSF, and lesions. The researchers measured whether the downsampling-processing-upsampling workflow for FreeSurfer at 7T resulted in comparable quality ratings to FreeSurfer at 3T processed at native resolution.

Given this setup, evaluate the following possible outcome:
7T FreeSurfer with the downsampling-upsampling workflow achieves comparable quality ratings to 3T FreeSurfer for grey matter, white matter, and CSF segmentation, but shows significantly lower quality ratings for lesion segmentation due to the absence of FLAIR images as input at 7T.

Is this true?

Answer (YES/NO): NO